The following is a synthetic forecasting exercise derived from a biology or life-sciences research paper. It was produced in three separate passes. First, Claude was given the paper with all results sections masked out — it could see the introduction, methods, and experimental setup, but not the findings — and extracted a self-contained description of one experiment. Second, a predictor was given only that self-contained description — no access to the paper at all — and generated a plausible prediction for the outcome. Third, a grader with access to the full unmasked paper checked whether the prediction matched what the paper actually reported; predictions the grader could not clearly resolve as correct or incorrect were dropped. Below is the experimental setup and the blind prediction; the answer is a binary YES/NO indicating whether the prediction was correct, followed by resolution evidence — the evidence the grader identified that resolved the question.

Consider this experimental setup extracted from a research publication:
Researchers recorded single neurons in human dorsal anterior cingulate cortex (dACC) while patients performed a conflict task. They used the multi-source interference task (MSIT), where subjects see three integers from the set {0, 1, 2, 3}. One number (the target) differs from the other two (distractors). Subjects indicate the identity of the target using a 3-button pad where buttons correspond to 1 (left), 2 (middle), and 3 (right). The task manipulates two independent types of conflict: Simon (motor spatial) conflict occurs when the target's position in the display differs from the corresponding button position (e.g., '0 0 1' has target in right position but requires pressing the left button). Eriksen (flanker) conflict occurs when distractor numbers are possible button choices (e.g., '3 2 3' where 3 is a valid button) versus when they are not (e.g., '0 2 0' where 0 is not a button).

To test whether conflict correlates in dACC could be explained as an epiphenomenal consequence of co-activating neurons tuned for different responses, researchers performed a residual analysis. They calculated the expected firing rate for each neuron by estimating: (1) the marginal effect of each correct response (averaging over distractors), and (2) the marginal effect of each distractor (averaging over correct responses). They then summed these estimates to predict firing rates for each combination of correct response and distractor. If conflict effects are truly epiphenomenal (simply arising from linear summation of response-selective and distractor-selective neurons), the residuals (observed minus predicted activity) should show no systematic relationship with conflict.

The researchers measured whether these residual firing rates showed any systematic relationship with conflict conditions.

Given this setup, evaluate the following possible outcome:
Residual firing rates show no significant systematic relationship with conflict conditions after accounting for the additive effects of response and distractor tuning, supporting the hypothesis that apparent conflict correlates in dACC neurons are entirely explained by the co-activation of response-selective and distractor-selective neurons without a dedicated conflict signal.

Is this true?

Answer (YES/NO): NO